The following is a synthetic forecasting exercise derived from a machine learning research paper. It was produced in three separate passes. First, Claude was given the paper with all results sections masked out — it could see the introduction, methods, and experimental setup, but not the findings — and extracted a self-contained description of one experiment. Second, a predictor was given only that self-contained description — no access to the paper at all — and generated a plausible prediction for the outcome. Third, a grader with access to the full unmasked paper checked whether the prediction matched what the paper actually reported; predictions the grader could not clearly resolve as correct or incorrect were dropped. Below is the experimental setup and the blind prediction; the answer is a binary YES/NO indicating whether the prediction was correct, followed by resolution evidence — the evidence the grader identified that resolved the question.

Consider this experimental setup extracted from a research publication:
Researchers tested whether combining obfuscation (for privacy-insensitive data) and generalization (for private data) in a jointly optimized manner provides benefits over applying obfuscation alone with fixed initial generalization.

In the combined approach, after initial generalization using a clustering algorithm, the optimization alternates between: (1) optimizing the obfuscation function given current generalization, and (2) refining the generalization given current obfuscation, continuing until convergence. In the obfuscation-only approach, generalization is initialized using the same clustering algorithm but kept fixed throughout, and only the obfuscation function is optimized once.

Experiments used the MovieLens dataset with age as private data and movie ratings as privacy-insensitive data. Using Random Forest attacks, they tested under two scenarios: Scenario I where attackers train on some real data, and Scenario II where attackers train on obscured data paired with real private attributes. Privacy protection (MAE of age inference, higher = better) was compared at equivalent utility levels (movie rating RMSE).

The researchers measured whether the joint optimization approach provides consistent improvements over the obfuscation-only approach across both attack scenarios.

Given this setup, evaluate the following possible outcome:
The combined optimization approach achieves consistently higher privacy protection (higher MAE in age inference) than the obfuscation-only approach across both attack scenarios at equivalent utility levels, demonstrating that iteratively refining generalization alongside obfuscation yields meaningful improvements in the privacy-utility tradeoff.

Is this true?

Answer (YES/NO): YES